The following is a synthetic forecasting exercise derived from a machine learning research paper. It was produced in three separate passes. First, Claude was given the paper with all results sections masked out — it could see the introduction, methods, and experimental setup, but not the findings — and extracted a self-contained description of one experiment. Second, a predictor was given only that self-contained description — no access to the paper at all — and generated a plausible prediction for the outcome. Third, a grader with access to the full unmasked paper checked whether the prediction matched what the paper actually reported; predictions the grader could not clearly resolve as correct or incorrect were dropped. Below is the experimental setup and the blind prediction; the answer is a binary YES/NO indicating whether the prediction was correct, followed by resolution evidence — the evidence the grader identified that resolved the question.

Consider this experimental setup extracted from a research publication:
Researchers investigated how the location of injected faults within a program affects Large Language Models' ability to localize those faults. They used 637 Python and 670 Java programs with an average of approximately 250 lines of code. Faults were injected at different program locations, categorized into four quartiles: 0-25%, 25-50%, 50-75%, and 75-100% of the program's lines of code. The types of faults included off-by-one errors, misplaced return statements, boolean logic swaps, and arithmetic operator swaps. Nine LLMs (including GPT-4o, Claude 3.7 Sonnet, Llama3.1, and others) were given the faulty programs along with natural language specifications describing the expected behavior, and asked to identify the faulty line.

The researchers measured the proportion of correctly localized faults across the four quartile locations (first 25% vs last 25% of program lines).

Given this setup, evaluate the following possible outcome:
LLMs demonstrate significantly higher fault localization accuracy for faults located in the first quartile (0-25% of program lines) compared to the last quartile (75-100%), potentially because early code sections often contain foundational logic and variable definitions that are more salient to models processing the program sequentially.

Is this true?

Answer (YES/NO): YES